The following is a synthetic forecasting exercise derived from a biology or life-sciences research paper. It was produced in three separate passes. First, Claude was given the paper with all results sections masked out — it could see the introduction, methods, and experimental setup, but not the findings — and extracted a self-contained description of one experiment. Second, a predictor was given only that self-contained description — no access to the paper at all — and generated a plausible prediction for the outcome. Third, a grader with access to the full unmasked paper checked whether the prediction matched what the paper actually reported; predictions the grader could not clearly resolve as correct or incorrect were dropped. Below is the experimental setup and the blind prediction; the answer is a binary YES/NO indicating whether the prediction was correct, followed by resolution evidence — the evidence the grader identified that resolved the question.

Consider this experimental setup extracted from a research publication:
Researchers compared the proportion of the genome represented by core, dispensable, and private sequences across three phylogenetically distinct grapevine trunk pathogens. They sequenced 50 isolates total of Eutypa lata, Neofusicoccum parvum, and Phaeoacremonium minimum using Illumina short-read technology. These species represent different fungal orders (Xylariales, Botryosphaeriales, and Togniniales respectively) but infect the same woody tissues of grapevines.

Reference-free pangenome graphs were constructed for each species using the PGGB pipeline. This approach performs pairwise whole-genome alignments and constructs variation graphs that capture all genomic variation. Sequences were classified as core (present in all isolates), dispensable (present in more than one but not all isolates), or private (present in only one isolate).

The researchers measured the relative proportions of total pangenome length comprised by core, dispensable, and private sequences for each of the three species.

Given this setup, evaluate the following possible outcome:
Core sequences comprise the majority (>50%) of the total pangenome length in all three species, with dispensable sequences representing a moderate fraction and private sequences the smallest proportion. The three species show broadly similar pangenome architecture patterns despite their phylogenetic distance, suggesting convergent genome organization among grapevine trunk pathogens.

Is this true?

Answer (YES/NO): NO